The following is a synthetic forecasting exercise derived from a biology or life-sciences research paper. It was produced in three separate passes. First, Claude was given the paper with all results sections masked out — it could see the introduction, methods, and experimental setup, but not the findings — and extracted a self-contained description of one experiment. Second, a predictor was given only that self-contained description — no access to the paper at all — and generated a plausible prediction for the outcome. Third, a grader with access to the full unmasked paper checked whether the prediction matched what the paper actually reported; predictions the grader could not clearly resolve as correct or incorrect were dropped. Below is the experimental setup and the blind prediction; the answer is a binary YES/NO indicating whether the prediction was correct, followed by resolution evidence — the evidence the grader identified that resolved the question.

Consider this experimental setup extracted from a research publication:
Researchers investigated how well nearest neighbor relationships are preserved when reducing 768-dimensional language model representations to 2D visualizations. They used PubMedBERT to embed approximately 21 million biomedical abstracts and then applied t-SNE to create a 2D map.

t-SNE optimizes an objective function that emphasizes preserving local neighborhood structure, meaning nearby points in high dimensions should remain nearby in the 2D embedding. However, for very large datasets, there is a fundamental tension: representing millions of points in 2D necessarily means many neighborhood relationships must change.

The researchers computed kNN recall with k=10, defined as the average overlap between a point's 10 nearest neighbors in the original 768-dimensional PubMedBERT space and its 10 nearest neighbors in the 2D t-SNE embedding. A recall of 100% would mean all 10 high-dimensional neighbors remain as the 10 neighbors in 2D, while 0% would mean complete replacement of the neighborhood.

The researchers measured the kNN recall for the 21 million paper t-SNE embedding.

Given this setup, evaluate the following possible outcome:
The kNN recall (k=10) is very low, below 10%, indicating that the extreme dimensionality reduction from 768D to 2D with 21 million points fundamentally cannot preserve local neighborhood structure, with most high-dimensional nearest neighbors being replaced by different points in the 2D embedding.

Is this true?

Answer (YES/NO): YES